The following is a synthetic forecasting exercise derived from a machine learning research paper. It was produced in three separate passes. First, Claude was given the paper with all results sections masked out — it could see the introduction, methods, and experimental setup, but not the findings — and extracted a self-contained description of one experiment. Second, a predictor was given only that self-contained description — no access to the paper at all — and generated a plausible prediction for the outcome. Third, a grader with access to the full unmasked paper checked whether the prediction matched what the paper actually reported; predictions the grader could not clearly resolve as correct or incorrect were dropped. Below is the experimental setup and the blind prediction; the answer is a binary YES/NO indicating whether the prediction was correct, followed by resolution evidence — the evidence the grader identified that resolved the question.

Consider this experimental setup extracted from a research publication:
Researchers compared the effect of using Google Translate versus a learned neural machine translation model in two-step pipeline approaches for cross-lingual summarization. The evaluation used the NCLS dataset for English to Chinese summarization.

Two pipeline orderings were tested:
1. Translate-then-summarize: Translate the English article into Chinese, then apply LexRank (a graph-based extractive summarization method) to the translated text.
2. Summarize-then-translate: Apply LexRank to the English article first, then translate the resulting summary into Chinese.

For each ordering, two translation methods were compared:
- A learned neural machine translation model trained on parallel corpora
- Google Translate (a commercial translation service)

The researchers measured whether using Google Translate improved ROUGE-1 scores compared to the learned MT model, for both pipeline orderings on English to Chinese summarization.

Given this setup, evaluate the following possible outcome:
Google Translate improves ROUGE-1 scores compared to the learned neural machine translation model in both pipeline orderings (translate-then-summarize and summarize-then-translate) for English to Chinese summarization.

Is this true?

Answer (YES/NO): YES